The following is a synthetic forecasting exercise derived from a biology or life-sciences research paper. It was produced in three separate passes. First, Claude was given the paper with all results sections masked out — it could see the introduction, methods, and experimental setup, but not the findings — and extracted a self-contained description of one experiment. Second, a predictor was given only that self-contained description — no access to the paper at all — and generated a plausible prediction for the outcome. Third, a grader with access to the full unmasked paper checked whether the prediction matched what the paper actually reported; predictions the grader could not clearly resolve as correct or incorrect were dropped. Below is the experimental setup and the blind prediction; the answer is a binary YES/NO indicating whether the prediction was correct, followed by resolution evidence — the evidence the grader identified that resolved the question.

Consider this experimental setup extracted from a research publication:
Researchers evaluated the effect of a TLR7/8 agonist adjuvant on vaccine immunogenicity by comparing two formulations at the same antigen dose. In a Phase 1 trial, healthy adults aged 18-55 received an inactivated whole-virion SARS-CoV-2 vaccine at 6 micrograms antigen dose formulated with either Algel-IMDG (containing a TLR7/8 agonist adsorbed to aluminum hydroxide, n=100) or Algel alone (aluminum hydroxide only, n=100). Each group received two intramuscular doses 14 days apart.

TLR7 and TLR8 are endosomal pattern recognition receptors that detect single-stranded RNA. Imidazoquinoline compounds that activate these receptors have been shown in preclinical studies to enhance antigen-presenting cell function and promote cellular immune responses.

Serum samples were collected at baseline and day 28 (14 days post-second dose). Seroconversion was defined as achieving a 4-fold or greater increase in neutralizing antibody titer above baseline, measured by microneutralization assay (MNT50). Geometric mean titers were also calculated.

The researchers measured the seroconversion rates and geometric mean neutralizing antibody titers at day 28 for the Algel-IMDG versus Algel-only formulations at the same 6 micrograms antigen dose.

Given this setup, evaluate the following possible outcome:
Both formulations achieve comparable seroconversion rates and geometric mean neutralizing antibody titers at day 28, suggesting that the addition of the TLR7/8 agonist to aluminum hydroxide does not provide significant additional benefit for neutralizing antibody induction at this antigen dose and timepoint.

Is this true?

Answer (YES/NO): YES